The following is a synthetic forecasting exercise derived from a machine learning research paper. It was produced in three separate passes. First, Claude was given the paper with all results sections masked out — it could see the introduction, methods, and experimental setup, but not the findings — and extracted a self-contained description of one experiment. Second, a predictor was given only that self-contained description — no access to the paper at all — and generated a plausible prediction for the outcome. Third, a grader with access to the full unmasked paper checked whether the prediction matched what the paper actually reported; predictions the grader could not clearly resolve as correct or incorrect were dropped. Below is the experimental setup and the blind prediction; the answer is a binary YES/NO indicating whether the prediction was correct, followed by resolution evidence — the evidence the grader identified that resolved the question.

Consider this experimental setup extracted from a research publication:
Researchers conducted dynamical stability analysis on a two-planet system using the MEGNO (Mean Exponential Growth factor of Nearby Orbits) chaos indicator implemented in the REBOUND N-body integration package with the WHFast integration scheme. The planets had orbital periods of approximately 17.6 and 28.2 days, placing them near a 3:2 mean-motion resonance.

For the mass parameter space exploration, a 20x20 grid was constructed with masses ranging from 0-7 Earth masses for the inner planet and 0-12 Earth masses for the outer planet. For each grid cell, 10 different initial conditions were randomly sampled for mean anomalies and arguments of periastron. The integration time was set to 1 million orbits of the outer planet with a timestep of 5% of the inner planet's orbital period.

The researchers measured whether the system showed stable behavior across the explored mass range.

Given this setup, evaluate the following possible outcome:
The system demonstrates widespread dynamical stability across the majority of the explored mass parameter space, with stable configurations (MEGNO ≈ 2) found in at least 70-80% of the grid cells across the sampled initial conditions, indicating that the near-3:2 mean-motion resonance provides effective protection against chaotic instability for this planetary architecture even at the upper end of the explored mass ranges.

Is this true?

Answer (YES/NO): YES